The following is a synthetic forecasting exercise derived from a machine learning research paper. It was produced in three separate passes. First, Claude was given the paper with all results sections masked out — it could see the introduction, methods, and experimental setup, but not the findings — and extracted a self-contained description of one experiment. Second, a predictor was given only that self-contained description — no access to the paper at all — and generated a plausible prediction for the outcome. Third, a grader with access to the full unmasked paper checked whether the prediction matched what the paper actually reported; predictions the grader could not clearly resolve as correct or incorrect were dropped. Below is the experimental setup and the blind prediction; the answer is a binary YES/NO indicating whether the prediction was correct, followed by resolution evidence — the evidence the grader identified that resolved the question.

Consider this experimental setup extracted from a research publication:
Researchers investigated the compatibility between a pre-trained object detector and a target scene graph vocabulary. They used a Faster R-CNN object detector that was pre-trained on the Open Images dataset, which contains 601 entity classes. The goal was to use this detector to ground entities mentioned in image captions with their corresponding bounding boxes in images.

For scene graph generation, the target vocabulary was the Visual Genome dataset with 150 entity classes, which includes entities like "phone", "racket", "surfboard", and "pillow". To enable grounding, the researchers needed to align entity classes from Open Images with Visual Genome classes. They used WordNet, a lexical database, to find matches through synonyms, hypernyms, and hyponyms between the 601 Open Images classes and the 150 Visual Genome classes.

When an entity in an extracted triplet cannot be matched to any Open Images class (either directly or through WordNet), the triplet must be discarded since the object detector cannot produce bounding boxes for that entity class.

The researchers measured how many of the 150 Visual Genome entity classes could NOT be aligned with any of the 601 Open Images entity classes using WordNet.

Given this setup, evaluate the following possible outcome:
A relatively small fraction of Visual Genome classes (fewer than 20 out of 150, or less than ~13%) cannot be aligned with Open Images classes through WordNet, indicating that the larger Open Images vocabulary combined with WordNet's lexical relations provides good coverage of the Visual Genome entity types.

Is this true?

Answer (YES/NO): NO